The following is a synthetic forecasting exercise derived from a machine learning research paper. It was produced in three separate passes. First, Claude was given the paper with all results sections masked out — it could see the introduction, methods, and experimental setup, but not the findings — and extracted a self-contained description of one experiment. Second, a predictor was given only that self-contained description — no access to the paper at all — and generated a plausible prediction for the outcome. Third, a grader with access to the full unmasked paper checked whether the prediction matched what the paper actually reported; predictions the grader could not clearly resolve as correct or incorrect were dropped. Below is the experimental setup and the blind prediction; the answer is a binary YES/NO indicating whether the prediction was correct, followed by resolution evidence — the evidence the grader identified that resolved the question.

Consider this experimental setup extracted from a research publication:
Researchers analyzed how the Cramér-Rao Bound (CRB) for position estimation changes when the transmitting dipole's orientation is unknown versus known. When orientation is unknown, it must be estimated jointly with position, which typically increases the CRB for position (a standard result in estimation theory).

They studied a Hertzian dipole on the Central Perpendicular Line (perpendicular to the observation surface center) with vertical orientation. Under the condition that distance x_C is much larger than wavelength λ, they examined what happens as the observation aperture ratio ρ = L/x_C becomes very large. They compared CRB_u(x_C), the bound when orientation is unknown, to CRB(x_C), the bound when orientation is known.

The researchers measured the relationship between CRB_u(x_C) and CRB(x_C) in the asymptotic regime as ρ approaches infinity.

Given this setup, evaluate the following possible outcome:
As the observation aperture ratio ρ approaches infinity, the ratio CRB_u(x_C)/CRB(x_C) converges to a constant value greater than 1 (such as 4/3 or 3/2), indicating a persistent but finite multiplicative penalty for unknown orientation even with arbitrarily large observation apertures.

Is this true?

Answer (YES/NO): NO